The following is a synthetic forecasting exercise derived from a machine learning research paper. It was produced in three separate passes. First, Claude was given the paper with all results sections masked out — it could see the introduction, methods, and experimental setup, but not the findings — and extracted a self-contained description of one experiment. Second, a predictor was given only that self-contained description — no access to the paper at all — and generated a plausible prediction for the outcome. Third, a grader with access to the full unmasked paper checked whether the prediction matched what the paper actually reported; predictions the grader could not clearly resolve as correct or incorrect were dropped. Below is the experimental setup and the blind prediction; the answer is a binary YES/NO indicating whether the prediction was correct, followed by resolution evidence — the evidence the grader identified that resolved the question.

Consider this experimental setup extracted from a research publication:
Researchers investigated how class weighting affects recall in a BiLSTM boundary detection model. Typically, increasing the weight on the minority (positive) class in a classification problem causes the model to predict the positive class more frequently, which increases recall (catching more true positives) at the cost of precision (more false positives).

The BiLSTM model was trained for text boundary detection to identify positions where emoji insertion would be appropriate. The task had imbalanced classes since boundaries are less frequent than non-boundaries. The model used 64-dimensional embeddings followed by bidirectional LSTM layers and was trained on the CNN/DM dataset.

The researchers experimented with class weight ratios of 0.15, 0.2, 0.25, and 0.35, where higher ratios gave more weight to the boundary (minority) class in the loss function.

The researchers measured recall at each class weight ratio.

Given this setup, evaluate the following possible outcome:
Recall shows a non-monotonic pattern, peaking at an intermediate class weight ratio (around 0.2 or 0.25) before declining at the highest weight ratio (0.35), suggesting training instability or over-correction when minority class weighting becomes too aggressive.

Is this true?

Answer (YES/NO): NO